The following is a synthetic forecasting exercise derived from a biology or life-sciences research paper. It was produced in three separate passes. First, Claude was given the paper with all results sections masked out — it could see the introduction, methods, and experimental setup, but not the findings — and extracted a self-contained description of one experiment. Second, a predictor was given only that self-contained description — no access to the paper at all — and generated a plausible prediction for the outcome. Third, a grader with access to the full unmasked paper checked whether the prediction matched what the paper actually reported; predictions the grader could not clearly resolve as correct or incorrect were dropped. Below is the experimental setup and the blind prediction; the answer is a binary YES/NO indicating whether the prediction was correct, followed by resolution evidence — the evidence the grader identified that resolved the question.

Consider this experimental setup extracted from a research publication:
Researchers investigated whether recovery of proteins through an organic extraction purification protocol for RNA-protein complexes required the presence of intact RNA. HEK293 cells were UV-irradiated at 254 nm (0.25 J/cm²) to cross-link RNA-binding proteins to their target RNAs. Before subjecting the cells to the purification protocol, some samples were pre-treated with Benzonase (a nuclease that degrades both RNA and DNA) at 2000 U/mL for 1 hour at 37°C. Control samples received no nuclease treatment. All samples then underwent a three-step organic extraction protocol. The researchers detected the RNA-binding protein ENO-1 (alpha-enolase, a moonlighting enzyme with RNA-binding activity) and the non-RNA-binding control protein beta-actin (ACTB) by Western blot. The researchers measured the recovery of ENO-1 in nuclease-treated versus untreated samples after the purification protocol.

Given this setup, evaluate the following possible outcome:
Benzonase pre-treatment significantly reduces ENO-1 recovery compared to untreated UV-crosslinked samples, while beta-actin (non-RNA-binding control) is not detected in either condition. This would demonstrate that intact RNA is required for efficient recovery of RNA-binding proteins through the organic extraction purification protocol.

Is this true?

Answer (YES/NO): YES